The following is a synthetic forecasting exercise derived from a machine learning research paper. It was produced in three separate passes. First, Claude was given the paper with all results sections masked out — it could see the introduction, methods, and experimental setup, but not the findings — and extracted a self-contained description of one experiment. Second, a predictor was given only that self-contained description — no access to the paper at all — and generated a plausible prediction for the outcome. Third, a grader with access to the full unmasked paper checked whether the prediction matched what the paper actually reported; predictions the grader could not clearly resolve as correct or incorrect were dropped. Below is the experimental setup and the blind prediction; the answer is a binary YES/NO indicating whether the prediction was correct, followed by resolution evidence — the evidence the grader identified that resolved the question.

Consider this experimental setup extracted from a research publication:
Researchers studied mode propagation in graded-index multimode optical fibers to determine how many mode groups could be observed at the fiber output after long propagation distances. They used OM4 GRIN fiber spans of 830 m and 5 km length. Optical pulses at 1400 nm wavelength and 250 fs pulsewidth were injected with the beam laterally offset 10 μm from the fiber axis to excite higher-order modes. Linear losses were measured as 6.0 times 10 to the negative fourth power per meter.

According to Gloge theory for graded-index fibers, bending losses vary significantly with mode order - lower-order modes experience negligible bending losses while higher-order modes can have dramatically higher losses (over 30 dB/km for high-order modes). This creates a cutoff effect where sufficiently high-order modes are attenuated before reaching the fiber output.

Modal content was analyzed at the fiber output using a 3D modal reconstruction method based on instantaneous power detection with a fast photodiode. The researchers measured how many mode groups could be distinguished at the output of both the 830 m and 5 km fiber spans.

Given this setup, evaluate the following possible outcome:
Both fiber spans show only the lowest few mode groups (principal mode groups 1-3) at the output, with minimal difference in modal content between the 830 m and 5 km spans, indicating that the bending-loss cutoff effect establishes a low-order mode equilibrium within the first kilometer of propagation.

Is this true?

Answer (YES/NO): NO